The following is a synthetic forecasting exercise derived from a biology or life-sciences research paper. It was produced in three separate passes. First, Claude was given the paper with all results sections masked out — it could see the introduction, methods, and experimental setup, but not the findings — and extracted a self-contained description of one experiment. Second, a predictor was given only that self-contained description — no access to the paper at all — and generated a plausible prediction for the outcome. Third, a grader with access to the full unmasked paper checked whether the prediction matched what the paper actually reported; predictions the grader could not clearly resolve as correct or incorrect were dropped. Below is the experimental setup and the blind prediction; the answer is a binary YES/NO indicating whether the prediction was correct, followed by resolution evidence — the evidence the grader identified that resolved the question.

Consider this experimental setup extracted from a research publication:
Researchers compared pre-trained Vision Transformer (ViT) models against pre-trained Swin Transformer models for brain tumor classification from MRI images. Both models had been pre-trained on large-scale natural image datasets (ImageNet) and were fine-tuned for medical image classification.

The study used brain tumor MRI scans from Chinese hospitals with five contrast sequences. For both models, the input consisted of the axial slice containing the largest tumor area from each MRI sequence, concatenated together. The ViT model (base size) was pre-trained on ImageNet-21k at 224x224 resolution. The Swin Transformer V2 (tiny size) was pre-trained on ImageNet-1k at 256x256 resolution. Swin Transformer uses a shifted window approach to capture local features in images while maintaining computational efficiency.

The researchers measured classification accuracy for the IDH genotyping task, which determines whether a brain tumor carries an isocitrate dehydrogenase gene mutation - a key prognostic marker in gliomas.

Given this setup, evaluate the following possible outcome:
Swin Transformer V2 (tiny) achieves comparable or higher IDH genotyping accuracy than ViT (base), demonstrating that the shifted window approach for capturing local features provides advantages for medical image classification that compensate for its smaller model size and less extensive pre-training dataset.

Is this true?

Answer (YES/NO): YES